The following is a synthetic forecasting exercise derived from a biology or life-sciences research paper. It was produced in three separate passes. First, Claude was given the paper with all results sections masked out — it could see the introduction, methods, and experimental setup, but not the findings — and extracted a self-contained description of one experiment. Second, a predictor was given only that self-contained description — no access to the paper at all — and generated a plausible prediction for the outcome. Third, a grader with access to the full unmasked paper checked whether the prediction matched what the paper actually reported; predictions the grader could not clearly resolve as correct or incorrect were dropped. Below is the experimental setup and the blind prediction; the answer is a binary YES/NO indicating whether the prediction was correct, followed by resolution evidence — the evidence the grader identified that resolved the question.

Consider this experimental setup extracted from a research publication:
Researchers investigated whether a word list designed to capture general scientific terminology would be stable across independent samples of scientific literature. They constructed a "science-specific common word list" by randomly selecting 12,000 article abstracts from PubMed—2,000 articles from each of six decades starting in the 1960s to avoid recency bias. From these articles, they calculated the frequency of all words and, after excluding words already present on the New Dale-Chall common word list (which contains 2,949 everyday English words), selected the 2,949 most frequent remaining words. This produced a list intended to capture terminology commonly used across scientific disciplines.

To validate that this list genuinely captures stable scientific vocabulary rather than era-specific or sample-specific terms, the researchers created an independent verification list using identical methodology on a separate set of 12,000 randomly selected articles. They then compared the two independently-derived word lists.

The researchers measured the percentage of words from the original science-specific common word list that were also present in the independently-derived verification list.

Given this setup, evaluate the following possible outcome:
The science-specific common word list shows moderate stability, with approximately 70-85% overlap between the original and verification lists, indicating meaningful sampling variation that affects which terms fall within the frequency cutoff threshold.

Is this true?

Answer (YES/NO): NO